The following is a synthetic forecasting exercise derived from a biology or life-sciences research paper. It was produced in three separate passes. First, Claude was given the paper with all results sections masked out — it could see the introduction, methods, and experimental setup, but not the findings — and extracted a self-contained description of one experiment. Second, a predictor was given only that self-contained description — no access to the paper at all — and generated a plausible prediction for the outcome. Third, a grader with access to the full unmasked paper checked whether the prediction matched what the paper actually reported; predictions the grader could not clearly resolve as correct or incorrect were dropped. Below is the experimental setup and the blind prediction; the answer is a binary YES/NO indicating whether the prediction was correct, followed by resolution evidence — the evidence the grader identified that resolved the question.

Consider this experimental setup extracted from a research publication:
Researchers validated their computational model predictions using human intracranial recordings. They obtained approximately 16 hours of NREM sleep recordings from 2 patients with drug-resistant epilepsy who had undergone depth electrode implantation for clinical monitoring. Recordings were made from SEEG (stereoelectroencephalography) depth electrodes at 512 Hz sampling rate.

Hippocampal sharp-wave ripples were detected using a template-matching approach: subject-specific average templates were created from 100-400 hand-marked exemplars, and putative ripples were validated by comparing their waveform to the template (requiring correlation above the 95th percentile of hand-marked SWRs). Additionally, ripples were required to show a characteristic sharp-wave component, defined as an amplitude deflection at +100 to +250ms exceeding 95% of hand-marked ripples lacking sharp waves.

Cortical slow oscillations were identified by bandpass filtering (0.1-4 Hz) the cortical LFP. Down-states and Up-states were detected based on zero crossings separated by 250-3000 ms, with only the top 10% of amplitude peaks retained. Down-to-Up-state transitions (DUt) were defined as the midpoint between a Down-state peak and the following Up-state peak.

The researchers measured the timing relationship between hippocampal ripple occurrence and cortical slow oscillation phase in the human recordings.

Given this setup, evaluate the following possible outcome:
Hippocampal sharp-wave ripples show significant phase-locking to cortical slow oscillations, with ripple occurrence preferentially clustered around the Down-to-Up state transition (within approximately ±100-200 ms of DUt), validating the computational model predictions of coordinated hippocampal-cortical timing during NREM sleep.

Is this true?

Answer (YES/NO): NO